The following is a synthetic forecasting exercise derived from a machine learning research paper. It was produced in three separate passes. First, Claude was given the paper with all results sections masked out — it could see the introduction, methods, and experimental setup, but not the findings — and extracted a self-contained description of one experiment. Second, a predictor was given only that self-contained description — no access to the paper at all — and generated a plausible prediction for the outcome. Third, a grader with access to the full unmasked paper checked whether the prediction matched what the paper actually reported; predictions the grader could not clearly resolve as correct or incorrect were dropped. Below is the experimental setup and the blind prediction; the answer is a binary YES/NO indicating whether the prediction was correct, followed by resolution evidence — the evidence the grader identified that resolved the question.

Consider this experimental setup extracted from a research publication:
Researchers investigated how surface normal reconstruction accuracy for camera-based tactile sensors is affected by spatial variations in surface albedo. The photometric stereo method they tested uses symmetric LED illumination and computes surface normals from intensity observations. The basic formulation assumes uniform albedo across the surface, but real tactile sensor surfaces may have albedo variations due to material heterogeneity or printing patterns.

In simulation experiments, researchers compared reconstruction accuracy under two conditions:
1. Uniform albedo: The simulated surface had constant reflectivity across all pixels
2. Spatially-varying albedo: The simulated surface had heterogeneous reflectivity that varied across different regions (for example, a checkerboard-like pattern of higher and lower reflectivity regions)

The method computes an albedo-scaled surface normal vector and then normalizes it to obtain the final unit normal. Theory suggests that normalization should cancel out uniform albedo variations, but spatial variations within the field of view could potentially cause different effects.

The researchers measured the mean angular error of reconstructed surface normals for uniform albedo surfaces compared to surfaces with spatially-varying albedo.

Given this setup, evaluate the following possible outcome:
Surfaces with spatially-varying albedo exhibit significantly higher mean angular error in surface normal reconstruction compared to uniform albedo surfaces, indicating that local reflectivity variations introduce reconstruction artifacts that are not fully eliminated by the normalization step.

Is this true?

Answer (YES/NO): NO